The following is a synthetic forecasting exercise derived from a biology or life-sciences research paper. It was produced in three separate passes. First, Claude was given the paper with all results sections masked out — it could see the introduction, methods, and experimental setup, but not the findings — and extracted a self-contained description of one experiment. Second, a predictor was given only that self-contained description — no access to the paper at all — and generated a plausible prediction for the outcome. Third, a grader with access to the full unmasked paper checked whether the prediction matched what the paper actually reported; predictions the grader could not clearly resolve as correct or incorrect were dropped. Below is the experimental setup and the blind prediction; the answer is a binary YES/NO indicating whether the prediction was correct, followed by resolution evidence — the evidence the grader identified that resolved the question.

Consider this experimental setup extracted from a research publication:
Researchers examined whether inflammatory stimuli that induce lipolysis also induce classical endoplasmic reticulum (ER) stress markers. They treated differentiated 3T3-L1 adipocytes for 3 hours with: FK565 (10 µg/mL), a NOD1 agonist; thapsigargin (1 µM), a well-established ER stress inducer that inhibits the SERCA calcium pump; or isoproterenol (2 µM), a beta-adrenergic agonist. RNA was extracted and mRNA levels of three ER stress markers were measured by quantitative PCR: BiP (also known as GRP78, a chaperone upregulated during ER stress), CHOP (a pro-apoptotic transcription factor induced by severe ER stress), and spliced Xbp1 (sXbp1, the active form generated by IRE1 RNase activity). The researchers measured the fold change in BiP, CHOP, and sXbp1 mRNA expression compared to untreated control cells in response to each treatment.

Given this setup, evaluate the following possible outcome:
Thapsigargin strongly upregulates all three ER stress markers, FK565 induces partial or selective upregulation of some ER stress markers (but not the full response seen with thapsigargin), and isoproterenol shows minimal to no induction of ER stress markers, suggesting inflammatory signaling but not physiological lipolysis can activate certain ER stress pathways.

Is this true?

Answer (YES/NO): NO